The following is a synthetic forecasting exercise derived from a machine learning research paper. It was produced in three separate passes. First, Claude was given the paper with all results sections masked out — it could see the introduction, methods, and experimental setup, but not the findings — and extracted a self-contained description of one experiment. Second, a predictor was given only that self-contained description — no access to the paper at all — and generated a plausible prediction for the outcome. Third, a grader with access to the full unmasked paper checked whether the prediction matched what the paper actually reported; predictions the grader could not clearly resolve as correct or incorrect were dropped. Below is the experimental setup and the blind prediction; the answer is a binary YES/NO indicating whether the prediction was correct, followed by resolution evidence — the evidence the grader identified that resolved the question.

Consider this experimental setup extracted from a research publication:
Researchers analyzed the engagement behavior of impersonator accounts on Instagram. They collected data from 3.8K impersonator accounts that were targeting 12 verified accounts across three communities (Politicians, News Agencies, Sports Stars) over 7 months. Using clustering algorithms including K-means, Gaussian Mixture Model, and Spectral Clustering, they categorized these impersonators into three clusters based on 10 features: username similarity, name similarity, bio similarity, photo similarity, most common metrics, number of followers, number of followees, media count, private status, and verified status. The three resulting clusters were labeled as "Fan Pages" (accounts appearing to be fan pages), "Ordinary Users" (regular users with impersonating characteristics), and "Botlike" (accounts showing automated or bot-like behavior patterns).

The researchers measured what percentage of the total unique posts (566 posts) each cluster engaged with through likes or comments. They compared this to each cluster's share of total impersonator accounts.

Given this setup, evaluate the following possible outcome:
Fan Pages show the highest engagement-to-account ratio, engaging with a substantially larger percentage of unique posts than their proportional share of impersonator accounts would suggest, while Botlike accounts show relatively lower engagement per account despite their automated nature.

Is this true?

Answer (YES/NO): NO